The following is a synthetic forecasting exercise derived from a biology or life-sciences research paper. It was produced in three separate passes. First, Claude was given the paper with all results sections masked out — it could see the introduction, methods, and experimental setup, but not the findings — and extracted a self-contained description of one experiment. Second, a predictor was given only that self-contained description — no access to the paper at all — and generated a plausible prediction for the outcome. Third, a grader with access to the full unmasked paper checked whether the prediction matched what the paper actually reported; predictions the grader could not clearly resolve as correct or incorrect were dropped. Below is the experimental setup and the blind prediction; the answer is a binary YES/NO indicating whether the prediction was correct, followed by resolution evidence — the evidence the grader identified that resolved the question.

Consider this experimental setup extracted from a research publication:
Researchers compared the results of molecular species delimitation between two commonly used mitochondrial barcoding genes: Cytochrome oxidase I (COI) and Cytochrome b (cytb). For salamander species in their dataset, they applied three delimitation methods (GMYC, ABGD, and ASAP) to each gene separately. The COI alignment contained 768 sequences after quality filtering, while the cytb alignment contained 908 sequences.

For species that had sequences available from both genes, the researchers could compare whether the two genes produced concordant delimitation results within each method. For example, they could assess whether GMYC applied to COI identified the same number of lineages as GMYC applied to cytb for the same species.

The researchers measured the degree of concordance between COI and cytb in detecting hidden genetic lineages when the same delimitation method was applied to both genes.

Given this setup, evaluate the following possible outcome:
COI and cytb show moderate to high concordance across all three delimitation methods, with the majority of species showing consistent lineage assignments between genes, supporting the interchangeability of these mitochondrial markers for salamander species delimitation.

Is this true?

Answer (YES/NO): NO